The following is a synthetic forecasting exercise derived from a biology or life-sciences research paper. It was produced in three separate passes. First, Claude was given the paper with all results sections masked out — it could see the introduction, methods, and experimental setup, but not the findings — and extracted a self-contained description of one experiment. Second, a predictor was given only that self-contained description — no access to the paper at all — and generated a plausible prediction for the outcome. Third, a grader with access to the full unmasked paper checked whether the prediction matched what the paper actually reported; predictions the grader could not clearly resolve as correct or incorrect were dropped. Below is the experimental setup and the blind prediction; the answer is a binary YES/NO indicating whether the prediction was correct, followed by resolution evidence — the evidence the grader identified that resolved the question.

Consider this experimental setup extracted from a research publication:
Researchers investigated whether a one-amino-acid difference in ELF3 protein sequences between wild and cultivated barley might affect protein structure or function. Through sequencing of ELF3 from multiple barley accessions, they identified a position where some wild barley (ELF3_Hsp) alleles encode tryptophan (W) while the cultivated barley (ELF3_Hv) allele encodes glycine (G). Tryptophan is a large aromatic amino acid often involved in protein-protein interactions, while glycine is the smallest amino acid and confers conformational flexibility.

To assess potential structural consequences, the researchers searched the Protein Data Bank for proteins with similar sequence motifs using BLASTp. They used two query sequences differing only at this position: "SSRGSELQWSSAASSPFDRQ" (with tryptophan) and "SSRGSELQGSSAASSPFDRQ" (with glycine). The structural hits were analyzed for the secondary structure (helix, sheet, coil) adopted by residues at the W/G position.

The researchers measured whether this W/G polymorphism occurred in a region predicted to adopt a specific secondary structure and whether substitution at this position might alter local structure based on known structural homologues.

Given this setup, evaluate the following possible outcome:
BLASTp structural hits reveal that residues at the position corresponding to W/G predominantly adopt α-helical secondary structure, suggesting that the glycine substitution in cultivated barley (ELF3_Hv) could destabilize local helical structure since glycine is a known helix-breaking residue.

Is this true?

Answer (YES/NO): NO